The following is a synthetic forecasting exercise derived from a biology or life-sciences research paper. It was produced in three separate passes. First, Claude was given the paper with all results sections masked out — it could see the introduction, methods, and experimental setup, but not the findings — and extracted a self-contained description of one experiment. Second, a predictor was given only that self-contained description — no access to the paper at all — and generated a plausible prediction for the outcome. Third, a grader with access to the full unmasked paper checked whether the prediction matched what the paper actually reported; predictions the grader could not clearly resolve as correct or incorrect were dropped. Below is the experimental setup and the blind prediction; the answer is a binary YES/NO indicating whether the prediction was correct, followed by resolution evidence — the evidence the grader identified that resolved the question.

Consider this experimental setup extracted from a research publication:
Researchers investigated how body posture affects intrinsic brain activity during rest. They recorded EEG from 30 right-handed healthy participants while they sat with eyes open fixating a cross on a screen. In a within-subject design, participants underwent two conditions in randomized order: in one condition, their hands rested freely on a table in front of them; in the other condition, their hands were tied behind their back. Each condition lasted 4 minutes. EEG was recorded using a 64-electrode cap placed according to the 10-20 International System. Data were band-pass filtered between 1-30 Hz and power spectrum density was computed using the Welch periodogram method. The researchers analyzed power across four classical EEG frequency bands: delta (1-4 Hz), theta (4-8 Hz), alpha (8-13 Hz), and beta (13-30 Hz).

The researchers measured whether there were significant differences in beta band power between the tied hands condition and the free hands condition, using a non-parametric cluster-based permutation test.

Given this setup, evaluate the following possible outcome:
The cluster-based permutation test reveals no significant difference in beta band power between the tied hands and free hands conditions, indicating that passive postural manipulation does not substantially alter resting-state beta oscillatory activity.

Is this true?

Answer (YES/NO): NO